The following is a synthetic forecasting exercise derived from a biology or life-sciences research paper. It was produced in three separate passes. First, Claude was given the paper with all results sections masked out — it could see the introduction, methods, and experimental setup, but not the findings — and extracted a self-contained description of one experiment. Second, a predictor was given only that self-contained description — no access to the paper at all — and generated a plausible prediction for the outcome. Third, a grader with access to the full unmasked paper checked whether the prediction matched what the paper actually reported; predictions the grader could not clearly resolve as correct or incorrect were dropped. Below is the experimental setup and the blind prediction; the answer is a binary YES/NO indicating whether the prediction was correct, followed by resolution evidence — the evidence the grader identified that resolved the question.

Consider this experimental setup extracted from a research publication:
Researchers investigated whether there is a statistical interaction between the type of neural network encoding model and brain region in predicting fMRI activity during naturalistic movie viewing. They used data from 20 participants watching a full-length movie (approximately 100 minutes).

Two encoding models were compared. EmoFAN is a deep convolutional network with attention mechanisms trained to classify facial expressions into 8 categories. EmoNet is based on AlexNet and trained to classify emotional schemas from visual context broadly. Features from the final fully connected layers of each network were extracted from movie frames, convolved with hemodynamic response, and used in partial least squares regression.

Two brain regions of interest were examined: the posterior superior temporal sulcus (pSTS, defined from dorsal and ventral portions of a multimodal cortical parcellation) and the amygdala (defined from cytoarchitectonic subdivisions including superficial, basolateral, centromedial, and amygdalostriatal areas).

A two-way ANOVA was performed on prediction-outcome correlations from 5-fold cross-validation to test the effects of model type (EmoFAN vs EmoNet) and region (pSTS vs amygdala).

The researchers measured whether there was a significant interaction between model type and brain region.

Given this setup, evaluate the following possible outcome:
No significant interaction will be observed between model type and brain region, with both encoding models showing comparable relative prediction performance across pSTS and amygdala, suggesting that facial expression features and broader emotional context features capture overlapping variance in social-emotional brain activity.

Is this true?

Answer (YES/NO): NO